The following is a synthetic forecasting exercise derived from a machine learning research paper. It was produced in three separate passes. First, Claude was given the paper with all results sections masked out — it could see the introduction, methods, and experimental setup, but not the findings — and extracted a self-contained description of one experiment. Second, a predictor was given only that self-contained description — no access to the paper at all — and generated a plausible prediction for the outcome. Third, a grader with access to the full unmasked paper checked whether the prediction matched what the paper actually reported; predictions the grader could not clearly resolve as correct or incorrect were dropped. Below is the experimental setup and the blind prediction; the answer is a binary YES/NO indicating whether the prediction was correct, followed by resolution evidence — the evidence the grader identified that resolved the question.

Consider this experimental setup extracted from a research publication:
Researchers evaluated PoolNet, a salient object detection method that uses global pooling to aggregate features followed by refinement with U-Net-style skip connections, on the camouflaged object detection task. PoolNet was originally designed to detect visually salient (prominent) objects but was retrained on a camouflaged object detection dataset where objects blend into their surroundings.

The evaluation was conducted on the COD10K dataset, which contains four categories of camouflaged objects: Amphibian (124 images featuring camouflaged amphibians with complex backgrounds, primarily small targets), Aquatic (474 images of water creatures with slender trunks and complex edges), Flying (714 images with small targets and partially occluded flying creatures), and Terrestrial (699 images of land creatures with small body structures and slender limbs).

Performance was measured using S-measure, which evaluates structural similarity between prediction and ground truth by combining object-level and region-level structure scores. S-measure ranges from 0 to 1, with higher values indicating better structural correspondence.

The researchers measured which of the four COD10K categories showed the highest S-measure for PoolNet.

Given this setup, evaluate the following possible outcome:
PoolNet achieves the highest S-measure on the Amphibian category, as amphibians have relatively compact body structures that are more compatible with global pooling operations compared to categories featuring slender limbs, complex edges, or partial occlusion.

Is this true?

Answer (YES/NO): YES